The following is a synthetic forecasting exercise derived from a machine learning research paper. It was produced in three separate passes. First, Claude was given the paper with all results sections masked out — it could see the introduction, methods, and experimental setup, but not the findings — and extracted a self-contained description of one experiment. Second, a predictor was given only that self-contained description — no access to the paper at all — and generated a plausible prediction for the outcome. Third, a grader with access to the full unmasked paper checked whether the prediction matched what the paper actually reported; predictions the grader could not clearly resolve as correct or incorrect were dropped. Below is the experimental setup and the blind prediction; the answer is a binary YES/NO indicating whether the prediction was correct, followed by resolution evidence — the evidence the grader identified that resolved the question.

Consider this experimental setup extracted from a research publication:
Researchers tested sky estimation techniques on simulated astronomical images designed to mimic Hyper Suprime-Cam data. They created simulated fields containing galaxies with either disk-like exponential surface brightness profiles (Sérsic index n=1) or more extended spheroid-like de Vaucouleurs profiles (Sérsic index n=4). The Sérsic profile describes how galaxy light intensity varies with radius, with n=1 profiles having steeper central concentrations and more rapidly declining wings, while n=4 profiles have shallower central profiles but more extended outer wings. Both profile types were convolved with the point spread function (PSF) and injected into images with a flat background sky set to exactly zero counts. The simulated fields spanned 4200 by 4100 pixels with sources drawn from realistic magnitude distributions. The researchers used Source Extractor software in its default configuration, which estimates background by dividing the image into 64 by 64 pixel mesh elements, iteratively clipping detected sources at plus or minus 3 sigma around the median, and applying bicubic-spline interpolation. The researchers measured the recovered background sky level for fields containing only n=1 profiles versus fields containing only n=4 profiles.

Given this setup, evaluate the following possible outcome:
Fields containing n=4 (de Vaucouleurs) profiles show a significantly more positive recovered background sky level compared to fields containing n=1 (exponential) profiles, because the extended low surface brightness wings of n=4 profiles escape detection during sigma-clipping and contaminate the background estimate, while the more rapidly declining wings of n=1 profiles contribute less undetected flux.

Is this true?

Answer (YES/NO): YES